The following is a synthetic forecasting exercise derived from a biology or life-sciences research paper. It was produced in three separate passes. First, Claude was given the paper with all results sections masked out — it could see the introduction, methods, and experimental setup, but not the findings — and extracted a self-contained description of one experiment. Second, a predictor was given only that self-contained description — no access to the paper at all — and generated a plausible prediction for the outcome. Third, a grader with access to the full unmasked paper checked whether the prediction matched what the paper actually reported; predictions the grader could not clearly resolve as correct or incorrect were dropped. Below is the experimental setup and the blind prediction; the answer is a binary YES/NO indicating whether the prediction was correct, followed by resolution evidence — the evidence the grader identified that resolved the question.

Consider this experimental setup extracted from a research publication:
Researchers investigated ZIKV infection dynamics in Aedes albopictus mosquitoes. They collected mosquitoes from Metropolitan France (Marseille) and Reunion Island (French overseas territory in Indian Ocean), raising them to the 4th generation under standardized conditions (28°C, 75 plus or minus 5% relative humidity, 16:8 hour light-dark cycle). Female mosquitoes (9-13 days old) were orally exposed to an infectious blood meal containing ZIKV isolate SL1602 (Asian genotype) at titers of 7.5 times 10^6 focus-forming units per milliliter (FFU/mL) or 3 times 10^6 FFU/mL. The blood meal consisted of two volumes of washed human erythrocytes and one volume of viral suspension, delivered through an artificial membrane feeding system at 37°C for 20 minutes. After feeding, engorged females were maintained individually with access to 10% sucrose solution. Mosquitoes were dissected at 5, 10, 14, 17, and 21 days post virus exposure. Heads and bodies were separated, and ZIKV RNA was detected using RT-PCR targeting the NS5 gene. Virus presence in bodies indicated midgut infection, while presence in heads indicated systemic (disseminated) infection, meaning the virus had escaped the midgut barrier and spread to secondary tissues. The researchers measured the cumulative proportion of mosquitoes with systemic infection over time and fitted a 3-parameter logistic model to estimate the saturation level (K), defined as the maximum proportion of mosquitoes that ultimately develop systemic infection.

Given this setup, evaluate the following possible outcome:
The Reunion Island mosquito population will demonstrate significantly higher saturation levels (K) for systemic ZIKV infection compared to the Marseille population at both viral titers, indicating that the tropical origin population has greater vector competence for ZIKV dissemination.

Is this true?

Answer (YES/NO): NO